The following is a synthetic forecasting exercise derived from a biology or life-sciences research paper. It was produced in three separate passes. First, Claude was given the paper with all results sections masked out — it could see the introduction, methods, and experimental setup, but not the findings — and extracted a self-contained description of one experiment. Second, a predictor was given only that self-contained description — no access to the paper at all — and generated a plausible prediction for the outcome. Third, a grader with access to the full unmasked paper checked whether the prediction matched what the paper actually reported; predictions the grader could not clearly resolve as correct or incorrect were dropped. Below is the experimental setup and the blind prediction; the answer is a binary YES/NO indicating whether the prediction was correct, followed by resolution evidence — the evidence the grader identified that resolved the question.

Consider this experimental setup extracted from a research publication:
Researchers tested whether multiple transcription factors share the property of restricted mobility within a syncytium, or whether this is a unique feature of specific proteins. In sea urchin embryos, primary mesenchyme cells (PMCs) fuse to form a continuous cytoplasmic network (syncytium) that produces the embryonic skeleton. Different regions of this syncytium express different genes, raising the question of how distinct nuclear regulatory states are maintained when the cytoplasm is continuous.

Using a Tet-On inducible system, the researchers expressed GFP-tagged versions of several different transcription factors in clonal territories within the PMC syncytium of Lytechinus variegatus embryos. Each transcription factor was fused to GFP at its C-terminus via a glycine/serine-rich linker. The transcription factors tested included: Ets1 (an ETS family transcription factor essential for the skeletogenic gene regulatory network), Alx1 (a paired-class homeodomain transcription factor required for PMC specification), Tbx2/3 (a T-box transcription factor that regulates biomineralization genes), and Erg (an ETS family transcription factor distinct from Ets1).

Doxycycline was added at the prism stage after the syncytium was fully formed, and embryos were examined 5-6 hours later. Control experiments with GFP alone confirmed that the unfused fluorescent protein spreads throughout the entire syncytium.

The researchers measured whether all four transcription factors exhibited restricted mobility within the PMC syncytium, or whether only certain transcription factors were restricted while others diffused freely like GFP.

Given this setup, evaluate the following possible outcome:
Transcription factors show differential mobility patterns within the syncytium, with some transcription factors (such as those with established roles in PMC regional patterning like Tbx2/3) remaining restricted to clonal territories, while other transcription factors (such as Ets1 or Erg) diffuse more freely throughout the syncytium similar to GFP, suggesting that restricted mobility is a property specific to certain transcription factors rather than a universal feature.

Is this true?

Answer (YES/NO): NO